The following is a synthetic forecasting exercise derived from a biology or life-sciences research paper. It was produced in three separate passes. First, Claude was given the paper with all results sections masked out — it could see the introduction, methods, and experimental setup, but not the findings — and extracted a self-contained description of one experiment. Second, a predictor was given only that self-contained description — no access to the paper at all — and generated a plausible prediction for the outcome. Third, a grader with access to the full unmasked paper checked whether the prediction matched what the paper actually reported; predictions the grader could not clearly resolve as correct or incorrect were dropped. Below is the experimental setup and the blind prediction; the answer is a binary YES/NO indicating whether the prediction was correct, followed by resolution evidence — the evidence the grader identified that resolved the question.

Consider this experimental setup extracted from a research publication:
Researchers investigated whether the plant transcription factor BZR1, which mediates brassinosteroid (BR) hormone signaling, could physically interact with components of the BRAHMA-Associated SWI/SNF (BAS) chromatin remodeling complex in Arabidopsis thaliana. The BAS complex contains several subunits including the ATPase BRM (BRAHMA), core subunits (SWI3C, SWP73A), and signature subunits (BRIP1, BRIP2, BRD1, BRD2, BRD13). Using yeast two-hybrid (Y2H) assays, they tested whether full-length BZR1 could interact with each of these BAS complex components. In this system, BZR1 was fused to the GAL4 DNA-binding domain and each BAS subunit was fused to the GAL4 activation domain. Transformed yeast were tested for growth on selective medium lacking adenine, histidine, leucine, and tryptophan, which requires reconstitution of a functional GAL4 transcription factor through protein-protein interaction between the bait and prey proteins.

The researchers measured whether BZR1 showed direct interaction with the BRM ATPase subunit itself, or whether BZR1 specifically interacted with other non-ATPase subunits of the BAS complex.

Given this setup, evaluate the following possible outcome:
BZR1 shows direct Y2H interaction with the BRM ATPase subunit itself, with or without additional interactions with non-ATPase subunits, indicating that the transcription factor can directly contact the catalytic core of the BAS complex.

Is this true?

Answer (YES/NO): YES